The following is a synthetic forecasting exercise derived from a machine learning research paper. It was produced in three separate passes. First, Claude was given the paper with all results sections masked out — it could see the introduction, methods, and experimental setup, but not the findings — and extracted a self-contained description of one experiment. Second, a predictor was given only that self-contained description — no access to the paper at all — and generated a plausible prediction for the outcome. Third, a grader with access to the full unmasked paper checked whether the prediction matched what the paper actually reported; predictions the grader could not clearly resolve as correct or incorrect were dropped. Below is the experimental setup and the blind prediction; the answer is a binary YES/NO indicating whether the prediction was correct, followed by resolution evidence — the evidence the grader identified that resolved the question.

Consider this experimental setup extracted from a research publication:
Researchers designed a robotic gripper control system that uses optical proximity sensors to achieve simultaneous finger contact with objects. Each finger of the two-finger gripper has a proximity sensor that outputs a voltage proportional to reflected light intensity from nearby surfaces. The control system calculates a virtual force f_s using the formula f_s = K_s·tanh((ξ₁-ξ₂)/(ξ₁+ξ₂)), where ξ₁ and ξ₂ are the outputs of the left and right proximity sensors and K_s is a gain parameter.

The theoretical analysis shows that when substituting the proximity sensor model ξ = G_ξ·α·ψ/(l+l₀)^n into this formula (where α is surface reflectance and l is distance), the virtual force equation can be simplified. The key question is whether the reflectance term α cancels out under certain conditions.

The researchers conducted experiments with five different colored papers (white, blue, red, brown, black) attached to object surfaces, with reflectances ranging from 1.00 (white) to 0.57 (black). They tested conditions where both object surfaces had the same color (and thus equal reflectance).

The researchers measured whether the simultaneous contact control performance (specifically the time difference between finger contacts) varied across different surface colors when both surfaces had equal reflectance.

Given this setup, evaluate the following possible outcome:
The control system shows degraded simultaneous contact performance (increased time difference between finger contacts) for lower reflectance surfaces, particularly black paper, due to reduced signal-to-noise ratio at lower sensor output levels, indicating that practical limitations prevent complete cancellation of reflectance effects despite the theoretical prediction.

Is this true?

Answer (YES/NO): NO